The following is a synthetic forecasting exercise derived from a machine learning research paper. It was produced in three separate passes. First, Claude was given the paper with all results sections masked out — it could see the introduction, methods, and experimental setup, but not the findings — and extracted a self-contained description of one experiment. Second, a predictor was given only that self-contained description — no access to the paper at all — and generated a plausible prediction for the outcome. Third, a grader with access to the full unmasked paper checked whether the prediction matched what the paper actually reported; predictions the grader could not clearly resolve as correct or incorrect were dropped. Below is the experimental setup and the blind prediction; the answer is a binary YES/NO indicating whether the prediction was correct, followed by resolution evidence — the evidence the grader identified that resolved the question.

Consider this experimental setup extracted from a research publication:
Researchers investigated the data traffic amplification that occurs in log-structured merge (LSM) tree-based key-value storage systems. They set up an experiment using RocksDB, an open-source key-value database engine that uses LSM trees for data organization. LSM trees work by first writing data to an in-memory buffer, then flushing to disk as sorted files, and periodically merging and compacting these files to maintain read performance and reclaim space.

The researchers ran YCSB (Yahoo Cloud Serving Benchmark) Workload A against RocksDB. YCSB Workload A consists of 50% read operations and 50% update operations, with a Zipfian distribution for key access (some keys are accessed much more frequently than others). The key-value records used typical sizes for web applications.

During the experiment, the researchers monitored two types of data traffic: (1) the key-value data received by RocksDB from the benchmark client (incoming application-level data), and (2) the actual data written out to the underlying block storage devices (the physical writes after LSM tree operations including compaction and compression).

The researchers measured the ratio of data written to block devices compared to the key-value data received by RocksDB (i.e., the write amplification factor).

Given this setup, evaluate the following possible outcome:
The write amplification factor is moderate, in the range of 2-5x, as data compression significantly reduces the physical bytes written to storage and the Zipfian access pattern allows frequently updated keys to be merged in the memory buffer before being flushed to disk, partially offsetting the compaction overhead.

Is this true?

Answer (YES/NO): NO